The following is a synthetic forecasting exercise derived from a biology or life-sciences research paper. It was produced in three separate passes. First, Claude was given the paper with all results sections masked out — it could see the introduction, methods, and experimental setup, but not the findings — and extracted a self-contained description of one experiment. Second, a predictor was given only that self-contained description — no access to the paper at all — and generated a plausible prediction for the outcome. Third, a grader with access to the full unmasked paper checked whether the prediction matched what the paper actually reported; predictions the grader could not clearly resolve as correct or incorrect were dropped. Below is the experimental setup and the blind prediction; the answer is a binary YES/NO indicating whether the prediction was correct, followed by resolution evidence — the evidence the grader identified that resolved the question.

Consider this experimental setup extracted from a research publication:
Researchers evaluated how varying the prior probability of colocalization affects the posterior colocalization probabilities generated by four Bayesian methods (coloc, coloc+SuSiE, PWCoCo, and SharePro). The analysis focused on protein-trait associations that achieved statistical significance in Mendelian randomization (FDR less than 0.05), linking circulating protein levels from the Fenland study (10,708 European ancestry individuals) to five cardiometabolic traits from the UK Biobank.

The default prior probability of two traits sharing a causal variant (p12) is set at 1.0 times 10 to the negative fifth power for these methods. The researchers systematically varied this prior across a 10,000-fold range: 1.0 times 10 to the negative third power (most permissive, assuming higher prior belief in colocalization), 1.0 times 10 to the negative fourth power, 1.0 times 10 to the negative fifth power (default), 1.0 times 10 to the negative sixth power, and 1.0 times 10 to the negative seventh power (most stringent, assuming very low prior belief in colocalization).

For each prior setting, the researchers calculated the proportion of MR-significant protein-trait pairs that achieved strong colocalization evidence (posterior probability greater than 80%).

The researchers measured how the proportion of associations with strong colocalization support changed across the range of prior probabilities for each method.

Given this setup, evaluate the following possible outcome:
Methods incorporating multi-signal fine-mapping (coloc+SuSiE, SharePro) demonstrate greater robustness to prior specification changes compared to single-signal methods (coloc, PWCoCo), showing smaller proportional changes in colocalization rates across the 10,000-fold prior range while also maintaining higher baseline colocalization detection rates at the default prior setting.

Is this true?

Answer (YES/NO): NO